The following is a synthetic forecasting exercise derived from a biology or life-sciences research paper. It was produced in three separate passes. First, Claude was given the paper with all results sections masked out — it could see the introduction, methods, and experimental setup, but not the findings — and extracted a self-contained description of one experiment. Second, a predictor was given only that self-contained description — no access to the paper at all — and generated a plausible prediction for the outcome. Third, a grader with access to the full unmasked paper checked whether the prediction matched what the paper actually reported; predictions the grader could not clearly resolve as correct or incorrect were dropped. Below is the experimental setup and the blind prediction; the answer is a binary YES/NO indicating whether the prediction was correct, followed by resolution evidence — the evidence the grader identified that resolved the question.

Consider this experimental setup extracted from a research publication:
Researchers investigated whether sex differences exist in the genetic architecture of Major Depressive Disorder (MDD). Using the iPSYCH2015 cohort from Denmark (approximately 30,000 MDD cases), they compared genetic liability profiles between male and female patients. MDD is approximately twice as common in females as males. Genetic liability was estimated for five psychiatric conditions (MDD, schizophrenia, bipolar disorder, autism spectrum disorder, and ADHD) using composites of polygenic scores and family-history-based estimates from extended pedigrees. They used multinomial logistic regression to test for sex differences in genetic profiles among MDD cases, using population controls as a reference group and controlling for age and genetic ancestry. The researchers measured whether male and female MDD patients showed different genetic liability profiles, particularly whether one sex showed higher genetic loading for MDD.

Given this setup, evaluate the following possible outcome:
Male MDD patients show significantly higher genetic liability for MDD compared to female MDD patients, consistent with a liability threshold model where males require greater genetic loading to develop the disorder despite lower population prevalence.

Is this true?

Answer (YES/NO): NO